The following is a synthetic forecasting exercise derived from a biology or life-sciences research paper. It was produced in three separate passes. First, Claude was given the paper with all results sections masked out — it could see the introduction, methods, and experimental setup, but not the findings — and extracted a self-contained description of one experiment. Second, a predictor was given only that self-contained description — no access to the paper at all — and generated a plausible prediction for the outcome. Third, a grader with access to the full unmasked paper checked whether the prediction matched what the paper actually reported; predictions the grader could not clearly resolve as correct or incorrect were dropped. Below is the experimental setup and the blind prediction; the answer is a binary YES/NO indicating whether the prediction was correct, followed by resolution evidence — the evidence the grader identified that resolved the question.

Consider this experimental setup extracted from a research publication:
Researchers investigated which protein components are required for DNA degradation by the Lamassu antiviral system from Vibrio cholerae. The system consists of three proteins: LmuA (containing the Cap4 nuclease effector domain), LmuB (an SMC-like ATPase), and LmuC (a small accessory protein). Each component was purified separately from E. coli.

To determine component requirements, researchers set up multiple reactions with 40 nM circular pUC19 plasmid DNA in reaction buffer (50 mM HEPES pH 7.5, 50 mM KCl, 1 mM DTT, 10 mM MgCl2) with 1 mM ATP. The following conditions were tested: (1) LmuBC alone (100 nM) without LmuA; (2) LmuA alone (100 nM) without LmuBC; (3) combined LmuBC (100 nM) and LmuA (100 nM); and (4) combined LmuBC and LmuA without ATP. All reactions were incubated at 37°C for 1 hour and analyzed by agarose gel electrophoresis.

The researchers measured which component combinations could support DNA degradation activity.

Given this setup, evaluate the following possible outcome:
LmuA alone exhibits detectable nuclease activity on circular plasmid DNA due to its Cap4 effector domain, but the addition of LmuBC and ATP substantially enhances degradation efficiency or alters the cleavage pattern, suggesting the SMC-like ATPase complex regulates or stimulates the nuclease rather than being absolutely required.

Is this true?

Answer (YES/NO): NO